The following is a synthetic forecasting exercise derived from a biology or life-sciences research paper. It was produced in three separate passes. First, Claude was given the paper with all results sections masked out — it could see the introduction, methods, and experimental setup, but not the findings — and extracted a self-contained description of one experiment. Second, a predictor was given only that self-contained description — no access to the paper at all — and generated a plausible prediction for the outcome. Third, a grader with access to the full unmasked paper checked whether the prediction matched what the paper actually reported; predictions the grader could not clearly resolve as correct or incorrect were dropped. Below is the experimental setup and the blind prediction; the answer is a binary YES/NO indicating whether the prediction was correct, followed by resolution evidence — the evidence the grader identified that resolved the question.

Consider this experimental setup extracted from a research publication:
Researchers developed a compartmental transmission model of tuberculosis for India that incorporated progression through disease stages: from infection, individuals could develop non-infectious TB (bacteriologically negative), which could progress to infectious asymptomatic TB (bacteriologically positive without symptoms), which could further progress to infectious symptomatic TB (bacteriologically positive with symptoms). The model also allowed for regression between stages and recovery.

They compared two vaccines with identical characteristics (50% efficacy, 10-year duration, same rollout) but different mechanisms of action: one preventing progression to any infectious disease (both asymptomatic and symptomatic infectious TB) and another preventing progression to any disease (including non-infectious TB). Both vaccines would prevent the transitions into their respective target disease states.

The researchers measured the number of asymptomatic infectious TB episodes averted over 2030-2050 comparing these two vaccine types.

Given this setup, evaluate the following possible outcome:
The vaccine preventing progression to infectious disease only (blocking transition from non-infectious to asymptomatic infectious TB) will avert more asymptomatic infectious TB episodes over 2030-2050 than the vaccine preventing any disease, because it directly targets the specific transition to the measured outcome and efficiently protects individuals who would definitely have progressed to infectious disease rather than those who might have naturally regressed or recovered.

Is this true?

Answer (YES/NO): NO